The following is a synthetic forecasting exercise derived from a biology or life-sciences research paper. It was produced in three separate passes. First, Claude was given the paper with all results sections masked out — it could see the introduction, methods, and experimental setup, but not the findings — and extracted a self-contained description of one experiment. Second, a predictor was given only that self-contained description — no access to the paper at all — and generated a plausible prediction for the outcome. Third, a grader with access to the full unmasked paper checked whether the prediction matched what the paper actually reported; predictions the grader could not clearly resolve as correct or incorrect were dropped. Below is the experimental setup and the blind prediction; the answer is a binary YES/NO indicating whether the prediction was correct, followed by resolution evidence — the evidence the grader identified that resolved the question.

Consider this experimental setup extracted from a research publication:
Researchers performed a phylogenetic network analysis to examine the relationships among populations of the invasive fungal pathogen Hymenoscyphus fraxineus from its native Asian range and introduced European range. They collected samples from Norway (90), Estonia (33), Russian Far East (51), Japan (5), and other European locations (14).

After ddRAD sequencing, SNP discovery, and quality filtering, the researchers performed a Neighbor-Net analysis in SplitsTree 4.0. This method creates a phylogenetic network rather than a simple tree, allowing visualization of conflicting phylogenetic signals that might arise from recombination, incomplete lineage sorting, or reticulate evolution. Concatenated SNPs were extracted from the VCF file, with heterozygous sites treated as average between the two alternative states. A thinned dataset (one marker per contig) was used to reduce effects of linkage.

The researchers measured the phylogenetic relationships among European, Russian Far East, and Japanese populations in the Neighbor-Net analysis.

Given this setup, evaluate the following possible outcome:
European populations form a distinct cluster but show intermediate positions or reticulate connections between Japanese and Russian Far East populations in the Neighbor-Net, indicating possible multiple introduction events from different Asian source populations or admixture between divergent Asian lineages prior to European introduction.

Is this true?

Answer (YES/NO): NO